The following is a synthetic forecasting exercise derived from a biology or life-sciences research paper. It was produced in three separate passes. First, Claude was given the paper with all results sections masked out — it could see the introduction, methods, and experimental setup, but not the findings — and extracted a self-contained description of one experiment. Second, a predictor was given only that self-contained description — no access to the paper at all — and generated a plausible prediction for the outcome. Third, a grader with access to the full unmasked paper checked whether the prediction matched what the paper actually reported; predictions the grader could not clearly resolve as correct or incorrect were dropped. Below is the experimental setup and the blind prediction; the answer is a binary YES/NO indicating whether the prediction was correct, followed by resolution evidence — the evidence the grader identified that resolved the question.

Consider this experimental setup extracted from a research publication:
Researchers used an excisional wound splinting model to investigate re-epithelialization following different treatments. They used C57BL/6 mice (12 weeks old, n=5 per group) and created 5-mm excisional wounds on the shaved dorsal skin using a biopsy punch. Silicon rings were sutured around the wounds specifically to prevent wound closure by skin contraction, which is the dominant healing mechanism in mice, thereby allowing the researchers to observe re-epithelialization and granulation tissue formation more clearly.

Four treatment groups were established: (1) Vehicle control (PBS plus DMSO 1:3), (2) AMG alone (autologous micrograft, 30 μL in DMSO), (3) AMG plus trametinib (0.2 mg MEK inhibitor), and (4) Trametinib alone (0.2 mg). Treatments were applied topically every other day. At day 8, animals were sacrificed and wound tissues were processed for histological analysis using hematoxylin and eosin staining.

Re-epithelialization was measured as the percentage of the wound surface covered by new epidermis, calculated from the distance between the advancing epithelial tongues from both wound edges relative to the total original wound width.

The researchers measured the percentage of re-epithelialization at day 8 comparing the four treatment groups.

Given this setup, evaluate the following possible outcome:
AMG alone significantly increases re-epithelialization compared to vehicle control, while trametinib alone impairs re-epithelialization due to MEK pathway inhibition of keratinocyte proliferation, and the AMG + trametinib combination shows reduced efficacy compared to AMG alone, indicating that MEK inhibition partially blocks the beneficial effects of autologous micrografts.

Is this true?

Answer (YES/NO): NO